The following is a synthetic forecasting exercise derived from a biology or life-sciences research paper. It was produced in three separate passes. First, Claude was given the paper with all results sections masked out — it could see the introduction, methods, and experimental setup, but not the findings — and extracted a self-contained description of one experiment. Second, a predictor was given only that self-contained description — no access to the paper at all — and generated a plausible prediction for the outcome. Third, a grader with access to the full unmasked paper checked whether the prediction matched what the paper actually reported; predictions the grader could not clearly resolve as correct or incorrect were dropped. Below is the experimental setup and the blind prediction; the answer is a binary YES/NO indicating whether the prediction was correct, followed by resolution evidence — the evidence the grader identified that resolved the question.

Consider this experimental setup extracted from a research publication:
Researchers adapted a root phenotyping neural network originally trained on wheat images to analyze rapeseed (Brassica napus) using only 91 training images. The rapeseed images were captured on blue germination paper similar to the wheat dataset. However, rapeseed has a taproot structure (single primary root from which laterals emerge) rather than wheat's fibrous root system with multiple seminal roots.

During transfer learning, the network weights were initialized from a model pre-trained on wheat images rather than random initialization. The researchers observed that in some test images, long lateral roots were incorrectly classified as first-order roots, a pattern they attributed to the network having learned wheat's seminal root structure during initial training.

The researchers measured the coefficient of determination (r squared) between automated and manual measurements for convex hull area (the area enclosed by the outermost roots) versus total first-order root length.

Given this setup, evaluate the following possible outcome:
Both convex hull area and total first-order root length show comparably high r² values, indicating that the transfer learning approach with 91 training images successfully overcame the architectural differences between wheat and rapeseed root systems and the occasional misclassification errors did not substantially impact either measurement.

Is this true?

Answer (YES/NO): NO